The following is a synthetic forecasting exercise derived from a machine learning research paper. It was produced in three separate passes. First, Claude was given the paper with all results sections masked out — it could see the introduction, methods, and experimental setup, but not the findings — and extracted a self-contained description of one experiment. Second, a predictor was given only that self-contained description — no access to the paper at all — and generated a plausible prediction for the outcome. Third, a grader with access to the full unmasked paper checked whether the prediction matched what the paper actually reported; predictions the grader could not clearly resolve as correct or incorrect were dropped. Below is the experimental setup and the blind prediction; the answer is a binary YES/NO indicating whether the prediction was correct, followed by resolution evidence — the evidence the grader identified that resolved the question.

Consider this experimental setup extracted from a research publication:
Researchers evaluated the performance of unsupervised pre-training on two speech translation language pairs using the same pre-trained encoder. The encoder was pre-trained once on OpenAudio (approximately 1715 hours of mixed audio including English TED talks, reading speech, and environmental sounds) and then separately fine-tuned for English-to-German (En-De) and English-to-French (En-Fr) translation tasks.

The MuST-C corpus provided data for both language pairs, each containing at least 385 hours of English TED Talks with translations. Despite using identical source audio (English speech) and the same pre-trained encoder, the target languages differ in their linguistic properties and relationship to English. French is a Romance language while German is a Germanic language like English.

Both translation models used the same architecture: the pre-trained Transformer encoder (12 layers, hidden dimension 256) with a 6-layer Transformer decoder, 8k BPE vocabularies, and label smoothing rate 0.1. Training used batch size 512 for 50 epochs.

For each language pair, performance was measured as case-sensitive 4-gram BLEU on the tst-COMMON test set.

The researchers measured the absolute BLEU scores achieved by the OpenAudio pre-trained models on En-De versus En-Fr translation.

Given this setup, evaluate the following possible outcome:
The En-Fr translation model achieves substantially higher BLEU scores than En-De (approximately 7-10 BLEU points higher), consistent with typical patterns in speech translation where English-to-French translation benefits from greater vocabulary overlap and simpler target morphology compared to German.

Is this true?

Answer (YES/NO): YES